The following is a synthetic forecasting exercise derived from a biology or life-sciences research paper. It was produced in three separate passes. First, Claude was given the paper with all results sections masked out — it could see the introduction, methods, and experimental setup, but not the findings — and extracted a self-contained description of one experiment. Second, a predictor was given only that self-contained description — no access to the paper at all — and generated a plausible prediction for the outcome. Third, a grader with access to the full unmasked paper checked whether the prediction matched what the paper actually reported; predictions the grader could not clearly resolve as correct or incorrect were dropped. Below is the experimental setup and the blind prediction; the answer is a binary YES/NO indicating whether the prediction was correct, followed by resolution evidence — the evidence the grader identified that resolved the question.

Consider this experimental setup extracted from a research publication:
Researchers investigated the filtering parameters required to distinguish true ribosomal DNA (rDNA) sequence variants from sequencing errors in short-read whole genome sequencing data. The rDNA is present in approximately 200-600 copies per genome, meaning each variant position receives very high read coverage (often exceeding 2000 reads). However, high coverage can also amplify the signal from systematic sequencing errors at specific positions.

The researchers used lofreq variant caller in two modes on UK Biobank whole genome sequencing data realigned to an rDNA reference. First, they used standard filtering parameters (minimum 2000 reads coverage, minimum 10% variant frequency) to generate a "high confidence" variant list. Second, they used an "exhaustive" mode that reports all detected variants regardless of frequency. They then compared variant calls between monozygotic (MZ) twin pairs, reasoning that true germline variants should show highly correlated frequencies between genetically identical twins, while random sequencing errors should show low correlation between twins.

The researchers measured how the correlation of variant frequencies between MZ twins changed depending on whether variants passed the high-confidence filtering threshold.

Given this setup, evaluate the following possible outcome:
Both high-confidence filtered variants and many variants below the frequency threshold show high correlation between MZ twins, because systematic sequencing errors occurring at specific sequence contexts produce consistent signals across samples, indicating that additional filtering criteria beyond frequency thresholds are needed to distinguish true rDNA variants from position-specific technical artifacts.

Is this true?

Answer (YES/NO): NO